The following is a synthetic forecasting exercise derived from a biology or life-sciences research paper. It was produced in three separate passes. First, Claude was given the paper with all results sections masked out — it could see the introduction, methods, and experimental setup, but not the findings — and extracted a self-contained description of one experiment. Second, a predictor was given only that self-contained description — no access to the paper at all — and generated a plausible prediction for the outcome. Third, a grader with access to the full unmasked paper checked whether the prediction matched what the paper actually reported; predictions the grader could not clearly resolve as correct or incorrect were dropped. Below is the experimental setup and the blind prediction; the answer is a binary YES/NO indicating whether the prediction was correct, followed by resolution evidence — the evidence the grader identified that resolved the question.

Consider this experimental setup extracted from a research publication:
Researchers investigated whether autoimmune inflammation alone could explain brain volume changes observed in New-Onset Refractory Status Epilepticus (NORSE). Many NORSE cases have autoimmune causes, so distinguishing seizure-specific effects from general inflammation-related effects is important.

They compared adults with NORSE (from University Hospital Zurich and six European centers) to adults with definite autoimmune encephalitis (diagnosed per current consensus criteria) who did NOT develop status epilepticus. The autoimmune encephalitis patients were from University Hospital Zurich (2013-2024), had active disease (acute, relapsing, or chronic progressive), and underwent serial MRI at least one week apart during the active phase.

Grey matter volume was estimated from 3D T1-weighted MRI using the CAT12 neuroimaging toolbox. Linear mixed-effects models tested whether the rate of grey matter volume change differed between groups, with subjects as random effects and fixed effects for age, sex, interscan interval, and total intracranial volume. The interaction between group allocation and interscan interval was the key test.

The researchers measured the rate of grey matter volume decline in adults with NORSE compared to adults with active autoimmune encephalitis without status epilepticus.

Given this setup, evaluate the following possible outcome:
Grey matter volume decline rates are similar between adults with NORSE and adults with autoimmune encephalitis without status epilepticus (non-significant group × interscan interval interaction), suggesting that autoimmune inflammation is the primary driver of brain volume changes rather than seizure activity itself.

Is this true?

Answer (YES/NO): NO